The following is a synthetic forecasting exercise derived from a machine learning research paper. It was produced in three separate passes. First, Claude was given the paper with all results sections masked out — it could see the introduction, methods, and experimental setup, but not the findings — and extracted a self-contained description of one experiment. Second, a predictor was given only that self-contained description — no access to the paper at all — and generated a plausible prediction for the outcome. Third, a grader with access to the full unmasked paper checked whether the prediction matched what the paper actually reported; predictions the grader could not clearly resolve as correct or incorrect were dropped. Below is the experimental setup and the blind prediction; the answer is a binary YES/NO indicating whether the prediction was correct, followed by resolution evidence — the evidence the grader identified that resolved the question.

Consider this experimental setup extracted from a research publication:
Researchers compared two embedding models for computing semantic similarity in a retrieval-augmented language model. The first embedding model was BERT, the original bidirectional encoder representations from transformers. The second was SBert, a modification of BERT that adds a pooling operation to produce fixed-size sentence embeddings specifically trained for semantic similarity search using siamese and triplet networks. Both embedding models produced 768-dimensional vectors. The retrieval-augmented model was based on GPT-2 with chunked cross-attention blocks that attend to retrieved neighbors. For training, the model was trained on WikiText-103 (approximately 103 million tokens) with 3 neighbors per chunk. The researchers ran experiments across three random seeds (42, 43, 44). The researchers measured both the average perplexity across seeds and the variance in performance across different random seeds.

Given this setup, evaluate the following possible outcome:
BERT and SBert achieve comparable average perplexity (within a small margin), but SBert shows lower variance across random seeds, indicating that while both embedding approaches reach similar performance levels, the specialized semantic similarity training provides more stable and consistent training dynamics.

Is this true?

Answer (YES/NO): NO